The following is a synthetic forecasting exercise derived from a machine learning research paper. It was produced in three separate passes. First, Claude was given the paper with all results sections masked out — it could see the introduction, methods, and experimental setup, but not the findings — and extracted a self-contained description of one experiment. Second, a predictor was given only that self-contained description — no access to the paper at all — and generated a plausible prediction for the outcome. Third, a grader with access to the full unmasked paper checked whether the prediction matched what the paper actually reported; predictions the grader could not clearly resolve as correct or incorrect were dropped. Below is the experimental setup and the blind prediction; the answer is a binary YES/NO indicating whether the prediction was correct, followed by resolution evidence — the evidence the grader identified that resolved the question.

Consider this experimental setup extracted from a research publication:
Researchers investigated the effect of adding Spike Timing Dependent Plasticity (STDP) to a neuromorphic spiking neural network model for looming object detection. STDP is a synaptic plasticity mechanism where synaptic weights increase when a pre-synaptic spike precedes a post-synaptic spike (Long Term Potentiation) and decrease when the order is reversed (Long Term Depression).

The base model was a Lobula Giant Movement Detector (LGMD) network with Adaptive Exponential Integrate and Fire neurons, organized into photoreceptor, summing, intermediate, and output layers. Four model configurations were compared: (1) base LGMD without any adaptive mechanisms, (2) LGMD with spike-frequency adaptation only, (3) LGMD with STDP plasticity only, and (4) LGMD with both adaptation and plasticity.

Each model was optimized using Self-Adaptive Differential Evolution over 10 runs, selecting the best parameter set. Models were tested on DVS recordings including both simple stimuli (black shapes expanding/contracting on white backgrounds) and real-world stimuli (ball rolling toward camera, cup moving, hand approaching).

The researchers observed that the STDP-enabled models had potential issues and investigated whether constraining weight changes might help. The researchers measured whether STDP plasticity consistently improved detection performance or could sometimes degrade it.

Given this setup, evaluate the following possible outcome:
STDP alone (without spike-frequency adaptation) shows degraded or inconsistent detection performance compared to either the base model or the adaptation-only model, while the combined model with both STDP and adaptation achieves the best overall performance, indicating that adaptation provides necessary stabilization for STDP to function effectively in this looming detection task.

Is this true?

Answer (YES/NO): NO